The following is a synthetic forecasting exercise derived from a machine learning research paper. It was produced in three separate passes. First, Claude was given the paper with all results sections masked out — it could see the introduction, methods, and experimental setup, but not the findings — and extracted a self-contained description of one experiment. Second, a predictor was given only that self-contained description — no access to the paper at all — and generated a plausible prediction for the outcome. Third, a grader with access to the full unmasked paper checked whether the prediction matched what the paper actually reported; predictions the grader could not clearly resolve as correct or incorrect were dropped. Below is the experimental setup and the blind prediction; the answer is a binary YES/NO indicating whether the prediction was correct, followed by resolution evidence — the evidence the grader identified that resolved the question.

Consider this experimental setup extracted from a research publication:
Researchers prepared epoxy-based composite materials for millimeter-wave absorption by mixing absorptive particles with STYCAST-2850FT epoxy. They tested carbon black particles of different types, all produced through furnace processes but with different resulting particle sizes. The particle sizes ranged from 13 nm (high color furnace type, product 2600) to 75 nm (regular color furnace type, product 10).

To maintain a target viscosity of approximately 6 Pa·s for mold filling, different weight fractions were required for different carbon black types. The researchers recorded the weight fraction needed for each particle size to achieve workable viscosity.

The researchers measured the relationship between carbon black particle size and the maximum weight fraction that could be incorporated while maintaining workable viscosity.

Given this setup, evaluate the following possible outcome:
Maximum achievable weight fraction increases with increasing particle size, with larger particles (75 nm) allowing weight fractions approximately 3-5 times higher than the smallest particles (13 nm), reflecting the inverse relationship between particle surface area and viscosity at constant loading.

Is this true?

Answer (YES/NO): YES